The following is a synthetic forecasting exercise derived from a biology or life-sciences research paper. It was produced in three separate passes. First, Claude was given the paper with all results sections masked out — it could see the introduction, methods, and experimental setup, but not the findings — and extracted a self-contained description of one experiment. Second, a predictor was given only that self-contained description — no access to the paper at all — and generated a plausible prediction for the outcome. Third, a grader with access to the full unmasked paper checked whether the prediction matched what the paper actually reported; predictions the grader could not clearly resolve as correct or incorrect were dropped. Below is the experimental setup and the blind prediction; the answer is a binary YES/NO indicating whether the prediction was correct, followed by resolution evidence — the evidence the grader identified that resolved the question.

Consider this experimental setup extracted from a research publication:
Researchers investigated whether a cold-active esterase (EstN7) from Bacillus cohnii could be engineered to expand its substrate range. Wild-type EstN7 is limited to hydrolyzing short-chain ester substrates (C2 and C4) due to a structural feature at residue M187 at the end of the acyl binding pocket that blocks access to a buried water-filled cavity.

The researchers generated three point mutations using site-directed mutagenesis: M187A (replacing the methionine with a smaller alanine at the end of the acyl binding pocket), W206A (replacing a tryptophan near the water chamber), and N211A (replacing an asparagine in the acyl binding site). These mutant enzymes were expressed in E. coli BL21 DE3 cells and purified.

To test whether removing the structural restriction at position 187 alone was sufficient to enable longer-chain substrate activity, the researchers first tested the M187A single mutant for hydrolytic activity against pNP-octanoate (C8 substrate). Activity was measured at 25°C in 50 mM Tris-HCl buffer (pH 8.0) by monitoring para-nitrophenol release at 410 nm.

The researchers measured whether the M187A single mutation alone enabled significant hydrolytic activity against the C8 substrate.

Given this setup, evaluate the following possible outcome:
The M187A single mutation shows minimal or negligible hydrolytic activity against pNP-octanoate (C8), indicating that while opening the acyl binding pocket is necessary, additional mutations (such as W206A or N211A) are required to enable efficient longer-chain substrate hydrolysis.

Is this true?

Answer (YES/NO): NO